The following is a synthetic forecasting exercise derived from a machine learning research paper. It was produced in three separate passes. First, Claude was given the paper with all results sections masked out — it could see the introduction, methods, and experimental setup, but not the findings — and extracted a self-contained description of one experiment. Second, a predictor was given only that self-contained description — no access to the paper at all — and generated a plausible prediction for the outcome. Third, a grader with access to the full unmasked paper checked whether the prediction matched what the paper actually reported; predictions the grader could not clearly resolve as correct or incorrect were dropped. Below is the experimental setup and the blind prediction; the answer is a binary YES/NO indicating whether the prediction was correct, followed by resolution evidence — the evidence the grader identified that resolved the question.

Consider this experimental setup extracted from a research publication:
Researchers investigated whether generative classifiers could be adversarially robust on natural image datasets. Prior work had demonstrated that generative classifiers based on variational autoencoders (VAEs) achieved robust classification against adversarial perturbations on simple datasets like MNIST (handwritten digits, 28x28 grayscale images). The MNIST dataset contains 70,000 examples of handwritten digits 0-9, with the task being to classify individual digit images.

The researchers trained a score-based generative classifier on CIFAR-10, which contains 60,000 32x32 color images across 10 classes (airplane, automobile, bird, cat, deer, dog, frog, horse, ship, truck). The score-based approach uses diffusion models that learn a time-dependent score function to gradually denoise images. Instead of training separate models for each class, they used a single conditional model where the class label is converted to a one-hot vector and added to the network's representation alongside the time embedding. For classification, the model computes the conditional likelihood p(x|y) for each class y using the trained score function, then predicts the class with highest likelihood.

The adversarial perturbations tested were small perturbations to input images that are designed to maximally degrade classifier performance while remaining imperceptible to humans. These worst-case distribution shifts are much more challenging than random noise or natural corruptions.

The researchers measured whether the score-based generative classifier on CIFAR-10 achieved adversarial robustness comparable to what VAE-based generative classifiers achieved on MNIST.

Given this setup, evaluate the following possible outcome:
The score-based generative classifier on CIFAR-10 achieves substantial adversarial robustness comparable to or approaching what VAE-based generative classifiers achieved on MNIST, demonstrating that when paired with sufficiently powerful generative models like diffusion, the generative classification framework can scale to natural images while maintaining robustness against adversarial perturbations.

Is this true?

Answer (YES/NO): NO